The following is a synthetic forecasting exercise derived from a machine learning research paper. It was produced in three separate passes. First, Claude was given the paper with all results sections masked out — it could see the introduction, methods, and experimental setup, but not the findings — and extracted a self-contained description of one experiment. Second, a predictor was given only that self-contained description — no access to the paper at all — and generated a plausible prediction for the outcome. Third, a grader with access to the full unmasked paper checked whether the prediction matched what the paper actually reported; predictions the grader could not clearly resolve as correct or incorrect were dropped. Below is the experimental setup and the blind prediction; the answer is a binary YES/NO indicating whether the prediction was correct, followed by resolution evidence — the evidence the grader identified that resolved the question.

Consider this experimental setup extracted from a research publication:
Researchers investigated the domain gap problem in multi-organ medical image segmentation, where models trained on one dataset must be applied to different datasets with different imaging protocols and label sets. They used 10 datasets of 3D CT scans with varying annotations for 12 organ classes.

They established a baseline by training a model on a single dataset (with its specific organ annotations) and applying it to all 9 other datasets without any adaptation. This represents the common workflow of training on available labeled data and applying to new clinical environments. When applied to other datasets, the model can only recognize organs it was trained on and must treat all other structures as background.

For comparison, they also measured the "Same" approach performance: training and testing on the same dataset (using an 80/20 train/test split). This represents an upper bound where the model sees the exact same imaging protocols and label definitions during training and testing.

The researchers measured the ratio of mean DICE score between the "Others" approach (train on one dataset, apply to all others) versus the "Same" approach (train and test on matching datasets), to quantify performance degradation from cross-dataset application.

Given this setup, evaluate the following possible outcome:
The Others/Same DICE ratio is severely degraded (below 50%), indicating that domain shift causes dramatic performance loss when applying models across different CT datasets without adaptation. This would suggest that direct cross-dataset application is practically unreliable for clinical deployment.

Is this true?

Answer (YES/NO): NO